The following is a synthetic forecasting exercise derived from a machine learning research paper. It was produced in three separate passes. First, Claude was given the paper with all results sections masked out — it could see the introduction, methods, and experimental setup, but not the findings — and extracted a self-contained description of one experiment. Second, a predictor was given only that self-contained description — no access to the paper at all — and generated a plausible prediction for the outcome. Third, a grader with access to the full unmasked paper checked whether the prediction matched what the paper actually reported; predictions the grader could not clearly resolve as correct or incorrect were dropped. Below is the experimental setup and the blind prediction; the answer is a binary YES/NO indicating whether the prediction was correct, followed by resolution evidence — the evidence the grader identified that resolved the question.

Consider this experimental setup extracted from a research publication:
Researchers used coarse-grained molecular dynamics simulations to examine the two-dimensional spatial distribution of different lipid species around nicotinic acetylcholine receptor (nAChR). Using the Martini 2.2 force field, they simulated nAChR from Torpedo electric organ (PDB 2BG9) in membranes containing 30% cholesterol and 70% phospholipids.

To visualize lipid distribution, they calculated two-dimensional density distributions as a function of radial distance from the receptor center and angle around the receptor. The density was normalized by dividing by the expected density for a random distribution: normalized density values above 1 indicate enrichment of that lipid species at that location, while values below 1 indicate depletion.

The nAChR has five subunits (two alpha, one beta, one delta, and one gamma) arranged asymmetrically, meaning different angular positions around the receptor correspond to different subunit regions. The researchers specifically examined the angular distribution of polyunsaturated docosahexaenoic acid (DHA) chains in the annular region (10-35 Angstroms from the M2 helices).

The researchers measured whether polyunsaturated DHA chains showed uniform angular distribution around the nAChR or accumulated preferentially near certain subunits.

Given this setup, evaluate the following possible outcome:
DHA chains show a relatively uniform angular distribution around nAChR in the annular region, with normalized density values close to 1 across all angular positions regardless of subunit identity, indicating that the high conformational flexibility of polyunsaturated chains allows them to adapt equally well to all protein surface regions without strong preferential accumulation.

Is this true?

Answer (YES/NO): NO